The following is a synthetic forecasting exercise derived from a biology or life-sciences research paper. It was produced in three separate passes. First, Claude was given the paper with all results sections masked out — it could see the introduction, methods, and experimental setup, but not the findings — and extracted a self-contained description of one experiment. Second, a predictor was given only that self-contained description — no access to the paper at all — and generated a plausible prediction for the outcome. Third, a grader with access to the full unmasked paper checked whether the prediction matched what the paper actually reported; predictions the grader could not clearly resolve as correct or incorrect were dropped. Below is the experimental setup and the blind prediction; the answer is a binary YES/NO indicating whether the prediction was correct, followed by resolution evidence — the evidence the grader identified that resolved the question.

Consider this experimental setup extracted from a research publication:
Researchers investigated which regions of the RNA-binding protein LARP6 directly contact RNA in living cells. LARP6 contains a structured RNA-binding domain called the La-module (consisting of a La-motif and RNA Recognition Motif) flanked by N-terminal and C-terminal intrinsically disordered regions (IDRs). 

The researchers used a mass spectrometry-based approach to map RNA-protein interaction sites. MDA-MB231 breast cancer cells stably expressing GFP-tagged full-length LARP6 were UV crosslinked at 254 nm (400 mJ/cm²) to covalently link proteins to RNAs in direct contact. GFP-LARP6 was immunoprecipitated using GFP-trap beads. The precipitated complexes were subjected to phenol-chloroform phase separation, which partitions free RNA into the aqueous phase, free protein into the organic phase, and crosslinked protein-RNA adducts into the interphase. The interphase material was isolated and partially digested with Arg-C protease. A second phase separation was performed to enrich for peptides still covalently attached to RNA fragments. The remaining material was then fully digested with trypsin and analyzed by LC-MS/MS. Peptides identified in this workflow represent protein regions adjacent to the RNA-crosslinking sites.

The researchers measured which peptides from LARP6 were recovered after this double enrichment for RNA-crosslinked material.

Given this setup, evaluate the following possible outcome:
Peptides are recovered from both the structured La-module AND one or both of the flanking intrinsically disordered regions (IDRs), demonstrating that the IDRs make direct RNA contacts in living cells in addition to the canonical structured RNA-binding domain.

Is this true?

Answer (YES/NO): YES